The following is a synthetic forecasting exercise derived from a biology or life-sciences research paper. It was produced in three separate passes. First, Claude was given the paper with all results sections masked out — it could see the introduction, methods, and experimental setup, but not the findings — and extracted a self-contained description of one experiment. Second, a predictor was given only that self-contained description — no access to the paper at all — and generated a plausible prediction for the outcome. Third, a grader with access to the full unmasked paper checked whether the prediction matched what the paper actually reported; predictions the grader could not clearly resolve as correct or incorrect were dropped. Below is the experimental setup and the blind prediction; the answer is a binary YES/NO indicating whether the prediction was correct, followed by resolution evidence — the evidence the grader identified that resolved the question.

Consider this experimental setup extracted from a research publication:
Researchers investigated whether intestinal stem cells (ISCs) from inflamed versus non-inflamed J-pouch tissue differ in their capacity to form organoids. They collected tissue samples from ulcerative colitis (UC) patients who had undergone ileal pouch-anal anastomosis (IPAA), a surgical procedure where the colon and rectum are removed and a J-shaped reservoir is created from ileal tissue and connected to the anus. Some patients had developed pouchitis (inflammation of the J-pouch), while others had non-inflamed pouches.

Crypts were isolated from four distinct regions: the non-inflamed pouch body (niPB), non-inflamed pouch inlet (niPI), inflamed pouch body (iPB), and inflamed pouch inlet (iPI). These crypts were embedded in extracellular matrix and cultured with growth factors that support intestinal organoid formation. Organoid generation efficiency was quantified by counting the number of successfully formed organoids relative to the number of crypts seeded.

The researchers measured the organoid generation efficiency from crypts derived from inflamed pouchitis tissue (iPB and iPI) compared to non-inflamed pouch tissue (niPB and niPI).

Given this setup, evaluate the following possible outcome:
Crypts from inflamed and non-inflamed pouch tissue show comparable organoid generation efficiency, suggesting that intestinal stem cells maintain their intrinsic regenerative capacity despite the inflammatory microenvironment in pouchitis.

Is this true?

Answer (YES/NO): NO